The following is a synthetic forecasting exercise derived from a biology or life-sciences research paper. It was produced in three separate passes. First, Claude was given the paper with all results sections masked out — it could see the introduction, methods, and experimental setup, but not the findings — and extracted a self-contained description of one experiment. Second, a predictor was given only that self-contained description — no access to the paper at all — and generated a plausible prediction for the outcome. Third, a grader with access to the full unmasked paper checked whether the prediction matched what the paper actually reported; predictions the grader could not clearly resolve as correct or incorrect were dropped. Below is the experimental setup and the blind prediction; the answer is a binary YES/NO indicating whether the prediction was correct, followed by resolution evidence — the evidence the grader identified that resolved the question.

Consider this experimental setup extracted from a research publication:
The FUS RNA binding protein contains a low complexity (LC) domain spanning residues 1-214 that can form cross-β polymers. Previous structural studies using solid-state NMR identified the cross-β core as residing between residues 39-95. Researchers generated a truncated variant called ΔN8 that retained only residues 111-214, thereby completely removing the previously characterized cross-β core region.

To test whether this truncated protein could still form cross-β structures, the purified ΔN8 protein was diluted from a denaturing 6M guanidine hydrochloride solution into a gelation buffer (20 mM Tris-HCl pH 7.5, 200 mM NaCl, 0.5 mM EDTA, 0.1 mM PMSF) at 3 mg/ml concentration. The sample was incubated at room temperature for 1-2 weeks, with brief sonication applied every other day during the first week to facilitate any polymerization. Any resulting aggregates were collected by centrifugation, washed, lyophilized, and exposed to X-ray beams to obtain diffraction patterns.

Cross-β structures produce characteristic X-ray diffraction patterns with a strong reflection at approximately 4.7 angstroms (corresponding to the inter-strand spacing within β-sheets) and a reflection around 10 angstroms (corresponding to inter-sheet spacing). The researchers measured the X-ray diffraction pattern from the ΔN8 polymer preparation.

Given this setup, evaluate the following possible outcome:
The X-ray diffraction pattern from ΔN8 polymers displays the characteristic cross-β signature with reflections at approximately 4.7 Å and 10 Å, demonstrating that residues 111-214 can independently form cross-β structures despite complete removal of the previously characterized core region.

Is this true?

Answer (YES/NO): YES